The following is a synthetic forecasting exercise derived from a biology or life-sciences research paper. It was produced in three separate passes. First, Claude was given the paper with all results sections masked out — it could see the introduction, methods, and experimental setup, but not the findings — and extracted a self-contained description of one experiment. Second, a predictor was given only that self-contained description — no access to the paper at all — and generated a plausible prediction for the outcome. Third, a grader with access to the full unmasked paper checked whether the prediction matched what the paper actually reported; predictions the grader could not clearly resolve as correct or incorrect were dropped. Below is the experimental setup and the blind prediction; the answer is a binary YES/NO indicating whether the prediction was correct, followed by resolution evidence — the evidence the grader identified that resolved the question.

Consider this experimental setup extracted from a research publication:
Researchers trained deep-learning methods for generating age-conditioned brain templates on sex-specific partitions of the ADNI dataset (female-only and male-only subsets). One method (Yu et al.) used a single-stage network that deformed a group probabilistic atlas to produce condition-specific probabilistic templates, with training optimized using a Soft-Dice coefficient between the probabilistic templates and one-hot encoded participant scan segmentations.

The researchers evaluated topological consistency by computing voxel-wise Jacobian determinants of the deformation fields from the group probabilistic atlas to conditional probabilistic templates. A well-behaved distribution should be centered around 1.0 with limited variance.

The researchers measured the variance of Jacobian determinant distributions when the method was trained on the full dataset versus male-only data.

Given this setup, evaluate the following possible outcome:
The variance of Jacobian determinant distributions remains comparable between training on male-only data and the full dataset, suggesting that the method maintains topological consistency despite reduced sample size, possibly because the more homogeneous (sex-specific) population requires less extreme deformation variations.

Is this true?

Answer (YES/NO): NO